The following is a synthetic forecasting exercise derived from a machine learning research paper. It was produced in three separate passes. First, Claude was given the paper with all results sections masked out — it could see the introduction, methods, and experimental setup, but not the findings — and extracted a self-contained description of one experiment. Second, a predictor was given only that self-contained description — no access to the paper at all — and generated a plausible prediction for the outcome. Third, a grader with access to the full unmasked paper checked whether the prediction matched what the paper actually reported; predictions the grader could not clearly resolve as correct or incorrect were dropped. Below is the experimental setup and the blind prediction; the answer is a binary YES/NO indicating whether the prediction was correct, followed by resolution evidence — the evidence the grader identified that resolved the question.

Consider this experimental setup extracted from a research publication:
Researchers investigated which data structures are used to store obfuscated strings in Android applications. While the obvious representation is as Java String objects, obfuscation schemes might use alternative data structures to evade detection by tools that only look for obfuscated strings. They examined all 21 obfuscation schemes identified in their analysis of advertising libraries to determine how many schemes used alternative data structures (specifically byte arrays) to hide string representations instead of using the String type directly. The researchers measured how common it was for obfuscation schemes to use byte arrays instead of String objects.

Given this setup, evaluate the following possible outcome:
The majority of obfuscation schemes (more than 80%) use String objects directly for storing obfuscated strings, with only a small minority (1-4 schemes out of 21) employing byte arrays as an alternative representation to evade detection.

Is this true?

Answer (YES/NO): YES